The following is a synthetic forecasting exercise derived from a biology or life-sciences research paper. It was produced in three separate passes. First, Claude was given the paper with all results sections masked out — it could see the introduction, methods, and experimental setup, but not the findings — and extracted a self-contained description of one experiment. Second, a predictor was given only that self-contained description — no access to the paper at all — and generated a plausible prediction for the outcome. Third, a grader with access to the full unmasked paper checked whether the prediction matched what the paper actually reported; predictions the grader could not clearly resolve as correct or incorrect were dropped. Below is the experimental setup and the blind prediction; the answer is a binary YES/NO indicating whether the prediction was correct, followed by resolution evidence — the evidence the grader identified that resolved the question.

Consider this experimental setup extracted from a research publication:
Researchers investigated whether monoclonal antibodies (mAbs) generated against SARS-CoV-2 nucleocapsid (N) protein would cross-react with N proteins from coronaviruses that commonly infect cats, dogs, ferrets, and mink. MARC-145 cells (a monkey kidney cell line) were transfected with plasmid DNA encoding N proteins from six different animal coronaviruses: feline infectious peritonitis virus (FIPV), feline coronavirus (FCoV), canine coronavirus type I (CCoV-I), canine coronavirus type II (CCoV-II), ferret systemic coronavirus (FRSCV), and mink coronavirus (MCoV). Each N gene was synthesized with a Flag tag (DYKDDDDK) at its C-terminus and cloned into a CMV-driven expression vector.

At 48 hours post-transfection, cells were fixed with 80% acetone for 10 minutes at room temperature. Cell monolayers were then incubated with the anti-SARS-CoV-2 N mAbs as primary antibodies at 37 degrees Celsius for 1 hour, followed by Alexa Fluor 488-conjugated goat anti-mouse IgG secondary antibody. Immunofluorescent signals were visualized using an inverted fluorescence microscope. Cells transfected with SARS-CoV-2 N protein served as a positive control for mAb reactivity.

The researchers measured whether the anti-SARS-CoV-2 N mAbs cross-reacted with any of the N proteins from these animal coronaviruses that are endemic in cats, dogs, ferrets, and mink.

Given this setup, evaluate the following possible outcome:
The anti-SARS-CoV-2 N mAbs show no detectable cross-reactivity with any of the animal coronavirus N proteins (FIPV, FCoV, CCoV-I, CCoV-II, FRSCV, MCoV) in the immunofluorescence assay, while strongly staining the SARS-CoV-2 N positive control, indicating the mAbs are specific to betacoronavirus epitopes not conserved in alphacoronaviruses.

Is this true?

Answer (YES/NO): NO